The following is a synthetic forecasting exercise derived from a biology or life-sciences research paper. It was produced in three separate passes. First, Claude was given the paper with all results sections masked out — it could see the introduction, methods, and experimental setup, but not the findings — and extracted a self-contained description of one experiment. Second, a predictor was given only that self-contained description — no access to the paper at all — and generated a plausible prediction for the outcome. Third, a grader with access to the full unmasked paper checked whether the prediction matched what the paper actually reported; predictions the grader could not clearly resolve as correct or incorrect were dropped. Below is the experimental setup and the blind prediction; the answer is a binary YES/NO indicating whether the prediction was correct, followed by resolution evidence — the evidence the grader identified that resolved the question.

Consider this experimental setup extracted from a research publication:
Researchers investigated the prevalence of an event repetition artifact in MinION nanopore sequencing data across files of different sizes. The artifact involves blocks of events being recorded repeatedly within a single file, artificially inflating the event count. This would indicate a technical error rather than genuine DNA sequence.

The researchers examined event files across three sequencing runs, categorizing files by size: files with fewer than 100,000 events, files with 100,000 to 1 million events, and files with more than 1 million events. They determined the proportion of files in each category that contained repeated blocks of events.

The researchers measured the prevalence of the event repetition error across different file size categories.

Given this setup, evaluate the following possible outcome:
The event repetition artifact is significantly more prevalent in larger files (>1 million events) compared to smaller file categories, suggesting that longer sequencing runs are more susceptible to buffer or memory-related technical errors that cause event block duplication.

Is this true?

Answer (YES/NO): YES